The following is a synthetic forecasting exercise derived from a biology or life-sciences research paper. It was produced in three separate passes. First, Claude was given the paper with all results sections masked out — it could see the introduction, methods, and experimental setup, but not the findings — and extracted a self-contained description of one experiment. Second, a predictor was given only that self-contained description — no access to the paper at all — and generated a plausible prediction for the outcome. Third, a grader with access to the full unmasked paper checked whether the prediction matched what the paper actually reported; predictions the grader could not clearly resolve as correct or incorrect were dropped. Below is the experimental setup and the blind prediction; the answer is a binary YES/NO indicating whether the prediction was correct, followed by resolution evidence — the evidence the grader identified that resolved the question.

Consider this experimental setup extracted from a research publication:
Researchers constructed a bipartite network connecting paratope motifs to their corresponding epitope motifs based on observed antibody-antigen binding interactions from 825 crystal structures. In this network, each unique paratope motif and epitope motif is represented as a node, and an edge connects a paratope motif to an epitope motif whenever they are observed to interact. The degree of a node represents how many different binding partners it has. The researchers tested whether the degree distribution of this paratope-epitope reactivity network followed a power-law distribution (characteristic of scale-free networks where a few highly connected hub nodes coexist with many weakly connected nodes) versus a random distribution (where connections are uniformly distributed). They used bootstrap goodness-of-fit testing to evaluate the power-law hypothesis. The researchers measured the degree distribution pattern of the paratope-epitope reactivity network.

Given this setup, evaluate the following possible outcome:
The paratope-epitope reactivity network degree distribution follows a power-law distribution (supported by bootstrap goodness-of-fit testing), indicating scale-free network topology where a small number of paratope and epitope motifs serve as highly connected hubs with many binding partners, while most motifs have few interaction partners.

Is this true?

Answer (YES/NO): YES